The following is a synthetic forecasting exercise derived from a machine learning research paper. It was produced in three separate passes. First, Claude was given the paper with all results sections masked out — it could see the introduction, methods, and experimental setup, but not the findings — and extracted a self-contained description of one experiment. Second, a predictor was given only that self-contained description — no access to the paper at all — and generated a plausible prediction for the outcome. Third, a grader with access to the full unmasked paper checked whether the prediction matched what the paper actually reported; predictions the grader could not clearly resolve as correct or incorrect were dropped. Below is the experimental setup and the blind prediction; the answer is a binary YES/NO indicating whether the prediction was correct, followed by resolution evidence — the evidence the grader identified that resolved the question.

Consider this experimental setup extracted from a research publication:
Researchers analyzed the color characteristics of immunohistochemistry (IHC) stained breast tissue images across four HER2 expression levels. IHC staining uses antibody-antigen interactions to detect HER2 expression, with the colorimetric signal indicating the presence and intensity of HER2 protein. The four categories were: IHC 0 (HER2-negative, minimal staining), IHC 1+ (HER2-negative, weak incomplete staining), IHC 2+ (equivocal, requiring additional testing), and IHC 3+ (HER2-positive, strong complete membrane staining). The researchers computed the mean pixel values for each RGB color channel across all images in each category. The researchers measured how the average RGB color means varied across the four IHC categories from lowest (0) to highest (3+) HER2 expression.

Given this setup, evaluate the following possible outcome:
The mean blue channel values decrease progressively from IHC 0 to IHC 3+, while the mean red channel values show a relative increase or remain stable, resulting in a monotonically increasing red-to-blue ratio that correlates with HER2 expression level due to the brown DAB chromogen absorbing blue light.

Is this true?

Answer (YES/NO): NO